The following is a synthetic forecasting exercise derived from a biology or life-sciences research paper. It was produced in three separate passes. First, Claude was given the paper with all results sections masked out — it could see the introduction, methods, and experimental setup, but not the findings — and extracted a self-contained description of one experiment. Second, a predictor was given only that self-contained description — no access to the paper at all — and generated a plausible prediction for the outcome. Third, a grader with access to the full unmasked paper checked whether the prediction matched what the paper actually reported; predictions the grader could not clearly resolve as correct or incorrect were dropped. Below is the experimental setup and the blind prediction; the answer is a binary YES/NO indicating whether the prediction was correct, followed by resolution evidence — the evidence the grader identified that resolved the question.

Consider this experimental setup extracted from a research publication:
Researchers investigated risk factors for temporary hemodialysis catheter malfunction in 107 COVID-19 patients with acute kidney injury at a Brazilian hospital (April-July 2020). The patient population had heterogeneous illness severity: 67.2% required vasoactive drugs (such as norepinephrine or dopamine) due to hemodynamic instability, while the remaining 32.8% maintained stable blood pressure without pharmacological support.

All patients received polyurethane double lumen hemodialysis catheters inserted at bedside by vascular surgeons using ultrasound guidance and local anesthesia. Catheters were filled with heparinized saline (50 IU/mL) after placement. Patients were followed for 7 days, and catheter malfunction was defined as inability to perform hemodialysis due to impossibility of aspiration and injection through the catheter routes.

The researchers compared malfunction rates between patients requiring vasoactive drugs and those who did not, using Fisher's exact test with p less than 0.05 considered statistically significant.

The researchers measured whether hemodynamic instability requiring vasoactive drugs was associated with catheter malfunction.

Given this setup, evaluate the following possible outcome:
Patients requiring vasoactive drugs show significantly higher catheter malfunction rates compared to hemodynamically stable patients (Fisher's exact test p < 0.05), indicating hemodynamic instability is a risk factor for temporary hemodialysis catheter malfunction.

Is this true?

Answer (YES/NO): NO